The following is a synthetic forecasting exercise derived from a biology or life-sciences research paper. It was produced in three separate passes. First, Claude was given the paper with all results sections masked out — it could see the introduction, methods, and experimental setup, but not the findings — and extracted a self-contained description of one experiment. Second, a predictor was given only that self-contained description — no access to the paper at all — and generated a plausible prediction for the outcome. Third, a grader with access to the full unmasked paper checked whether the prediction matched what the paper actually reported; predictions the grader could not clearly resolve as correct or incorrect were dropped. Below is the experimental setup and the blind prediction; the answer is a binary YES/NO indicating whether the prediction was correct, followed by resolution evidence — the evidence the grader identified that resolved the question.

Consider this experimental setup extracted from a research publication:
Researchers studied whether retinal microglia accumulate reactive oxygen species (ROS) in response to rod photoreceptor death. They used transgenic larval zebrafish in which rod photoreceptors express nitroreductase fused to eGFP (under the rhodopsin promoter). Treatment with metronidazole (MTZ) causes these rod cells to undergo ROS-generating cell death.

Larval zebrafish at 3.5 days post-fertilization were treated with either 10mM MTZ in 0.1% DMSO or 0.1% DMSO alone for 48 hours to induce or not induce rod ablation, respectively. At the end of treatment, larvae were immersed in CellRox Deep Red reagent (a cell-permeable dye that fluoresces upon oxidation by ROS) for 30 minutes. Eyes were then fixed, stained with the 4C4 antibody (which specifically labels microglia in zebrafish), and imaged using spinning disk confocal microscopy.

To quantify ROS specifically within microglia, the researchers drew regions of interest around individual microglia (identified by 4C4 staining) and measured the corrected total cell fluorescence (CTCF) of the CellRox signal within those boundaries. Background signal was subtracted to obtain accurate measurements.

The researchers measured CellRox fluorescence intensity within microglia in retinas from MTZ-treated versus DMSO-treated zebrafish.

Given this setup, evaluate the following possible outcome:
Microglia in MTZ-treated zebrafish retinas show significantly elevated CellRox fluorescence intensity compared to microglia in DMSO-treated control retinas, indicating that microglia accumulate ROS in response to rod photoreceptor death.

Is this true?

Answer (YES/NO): YES